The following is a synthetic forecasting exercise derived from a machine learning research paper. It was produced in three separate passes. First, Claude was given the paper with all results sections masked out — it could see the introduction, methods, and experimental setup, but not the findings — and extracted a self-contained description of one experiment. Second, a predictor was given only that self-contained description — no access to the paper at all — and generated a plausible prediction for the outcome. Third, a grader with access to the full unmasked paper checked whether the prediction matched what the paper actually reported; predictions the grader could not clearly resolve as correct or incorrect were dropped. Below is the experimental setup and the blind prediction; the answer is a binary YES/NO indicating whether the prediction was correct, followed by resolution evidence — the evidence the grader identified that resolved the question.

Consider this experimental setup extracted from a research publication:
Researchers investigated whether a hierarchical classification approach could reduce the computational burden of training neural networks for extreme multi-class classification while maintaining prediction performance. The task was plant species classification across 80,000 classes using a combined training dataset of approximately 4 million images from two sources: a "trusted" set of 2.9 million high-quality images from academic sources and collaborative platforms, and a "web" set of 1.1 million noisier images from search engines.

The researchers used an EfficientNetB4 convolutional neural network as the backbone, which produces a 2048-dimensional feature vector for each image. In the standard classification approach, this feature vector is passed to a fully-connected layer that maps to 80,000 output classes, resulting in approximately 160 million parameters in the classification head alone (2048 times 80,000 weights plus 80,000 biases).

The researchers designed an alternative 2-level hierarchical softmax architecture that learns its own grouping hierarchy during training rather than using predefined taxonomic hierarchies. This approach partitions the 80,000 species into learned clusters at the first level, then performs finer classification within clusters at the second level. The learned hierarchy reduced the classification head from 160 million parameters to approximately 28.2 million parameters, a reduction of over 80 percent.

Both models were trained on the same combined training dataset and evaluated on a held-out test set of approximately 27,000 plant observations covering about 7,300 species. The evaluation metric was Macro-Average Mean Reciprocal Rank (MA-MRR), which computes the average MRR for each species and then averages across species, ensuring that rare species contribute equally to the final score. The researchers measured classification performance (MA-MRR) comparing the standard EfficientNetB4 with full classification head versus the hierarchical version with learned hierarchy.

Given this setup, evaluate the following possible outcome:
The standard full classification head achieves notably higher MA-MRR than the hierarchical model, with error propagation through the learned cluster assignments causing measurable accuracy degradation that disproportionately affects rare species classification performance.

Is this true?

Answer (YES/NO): NO